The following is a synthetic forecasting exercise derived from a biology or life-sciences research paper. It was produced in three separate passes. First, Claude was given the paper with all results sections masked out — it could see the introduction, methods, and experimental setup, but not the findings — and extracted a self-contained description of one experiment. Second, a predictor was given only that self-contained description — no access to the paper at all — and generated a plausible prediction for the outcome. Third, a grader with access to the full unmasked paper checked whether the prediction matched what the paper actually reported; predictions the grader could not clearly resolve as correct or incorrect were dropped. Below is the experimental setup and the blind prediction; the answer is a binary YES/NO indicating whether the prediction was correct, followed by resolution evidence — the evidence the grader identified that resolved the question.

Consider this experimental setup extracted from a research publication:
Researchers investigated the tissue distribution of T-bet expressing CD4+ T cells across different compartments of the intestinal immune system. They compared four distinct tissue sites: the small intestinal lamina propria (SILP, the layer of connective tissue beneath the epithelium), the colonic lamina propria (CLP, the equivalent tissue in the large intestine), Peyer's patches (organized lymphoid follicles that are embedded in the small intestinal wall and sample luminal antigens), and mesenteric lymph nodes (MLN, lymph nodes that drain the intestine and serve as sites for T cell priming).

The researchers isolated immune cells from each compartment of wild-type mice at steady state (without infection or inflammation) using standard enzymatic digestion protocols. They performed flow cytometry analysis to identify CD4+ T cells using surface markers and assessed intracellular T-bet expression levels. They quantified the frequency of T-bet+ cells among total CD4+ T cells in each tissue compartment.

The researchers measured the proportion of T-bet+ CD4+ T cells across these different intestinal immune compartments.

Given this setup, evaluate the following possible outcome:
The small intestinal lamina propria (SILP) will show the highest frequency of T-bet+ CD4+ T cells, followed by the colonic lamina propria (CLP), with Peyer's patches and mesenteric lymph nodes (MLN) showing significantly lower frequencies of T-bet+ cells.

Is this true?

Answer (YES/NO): NO